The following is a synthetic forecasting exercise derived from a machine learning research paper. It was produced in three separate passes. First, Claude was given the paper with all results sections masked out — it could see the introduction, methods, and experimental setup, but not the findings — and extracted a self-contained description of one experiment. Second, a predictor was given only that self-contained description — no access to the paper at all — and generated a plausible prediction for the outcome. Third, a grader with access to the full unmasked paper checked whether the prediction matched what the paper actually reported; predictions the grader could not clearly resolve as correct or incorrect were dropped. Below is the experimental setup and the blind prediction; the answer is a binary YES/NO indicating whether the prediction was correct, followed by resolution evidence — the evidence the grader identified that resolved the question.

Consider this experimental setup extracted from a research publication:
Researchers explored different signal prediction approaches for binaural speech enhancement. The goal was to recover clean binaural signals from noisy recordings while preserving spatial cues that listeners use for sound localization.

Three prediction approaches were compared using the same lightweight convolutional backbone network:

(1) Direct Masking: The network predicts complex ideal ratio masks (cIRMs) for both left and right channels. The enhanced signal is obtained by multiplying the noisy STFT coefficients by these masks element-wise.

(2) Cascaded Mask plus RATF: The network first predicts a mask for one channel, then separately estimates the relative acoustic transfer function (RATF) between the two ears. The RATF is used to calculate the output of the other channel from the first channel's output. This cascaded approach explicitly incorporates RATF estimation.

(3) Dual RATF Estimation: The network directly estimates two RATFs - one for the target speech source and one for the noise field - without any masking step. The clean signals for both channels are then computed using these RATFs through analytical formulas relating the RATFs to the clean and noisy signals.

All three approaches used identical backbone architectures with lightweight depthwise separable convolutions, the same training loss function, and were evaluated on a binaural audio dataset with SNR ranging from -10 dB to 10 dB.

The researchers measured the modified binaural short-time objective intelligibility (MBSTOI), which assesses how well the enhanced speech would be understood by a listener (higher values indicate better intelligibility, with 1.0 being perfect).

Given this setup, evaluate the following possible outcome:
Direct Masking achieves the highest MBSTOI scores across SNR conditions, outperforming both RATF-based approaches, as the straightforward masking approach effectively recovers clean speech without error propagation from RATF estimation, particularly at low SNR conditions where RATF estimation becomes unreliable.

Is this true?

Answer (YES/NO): NO